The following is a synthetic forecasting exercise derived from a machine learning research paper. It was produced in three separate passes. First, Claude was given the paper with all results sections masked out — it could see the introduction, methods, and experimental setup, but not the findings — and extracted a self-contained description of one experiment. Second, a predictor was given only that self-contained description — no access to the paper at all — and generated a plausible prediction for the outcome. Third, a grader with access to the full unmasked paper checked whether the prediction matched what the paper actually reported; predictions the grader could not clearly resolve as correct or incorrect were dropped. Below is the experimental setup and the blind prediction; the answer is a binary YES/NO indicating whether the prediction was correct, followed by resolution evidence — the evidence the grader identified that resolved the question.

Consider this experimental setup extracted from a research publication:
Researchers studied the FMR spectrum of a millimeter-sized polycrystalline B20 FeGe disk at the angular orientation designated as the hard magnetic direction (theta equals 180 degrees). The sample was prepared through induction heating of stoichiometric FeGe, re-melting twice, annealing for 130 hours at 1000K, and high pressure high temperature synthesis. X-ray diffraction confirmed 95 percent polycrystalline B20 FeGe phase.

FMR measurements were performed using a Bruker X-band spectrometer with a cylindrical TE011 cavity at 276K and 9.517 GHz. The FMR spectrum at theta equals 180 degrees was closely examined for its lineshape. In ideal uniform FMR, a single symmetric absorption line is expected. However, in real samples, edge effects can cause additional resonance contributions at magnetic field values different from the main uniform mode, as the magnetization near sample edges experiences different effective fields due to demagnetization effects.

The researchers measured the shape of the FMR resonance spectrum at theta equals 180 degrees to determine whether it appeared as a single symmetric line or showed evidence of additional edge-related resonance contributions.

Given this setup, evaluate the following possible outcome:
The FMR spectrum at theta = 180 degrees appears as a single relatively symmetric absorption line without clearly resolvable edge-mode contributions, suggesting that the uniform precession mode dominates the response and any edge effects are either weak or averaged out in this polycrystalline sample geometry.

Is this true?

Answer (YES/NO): NO